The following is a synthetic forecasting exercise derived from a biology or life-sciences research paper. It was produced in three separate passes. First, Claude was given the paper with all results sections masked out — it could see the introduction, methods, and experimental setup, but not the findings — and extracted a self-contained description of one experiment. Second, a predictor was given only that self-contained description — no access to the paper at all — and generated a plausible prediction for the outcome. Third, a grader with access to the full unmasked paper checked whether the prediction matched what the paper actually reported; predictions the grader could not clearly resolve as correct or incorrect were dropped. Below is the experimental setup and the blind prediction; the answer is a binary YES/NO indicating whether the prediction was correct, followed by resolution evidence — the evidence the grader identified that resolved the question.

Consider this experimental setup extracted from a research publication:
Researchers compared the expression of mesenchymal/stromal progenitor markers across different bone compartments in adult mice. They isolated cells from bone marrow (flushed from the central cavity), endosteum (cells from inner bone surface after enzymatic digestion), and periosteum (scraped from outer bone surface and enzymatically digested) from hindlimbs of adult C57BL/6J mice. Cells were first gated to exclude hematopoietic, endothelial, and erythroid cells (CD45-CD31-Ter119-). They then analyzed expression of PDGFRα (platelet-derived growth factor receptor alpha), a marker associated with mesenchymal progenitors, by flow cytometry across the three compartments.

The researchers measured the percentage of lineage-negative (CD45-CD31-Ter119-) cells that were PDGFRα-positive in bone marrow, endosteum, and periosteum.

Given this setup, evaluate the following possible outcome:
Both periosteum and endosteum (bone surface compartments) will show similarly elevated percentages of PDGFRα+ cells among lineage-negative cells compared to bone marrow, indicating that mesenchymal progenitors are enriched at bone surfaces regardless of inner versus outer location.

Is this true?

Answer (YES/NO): NO